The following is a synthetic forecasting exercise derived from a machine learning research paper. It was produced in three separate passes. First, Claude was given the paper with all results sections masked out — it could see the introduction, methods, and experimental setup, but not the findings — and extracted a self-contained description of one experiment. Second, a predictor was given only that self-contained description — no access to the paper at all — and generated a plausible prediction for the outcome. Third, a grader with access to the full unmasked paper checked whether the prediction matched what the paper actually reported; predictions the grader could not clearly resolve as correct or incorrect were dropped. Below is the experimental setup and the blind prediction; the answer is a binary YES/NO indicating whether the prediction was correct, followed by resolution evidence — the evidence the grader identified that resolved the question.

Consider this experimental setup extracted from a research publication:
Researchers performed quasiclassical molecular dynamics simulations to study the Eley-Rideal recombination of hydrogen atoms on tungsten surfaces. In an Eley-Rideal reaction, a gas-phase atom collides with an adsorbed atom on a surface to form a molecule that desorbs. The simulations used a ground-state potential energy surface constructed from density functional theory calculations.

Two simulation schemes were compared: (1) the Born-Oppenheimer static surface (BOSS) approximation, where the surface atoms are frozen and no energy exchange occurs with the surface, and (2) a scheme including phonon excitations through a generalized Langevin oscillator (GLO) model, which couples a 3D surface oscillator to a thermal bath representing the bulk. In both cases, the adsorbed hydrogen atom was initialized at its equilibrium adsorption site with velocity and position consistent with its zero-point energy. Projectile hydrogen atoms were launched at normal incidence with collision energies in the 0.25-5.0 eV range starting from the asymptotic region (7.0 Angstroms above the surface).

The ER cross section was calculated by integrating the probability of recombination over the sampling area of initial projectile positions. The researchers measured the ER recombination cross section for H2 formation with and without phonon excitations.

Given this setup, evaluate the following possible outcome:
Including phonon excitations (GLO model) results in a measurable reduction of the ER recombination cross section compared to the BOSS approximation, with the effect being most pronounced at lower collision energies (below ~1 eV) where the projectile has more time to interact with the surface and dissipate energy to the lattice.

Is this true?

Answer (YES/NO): NO